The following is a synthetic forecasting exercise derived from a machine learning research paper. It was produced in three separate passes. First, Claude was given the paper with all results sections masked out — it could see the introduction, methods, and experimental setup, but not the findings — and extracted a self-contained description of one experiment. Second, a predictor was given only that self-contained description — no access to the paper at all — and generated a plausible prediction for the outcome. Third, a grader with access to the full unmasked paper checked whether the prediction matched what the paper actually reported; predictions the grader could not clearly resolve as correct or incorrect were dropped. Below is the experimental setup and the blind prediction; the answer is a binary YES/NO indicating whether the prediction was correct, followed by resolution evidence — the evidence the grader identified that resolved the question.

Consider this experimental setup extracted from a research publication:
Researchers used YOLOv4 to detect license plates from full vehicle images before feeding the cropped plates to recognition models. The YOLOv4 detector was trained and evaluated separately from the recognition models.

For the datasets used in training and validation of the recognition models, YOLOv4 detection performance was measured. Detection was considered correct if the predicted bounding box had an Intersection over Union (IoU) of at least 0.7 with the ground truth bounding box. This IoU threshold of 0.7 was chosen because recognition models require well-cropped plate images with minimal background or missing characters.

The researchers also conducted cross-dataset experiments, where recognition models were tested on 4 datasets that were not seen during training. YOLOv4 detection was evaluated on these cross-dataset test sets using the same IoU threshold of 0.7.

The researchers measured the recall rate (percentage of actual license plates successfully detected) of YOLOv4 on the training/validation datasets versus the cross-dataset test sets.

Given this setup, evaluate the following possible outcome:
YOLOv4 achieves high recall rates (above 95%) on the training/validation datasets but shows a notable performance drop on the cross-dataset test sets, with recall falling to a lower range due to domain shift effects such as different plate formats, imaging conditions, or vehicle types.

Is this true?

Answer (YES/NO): NO